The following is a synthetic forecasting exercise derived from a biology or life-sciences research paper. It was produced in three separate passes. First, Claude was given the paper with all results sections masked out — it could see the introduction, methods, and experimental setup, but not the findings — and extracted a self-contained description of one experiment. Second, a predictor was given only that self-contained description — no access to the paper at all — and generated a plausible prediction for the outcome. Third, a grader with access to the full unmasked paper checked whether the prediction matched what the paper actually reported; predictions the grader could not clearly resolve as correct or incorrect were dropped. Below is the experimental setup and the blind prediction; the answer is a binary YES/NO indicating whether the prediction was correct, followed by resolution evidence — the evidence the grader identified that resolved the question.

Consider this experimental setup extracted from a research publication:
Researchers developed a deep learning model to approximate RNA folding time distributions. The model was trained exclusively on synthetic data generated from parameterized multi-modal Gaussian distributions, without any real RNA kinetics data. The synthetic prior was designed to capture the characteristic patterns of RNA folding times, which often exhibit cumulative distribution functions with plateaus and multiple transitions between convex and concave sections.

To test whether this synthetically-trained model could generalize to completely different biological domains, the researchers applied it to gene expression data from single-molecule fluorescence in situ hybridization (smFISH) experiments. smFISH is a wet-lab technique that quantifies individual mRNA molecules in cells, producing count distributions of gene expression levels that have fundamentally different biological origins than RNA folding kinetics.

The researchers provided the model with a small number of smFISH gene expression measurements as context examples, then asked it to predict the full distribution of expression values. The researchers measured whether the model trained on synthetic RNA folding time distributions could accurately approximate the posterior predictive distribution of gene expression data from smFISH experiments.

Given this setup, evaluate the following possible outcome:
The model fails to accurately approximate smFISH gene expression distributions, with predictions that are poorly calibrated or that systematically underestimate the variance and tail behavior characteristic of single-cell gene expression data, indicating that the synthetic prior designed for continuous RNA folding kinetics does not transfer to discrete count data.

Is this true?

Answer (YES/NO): NO